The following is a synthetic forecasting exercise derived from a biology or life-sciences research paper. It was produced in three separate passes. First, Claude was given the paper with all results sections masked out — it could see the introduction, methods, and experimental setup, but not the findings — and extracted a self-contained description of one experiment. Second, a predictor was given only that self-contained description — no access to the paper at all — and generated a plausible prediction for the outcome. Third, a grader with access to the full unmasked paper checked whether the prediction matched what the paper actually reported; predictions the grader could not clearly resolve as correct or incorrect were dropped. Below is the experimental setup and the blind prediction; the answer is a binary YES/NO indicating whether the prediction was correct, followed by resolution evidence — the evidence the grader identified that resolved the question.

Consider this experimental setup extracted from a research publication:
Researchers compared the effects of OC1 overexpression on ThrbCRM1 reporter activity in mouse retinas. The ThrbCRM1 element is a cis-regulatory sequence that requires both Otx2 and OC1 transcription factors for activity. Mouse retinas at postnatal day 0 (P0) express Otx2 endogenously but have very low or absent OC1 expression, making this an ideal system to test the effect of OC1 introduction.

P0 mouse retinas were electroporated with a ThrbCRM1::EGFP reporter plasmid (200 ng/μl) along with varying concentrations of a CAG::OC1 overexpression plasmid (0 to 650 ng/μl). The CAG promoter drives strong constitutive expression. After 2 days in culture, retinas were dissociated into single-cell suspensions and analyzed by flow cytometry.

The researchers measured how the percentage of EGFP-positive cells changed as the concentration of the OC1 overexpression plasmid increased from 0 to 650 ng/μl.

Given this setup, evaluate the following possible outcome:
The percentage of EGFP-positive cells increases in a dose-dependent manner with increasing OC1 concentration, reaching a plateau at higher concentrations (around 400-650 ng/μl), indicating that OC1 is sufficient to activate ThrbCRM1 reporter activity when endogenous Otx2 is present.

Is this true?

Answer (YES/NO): NO